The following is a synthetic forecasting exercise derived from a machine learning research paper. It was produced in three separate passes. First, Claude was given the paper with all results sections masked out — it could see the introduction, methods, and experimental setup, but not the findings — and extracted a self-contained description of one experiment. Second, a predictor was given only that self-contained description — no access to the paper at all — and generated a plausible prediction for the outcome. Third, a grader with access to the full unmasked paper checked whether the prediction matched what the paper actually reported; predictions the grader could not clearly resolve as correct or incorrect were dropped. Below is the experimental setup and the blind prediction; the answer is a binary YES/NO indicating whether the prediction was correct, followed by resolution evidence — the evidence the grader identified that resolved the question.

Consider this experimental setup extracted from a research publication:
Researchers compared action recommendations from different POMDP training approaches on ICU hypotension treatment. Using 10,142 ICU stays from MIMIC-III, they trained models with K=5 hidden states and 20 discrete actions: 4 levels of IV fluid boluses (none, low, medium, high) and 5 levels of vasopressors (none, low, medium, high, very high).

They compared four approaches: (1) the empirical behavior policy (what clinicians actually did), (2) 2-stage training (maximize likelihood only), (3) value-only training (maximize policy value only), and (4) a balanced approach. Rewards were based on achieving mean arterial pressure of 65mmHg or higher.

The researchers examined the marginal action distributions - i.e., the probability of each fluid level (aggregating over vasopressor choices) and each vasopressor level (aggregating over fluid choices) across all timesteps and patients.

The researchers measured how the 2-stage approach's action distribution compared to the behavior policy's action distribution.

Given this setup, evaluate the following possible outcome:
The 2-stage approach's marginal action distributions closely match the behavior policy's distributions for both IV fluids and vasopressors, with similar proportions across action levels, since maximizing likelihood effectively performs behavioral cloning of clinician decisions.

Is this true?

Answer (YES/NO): NO